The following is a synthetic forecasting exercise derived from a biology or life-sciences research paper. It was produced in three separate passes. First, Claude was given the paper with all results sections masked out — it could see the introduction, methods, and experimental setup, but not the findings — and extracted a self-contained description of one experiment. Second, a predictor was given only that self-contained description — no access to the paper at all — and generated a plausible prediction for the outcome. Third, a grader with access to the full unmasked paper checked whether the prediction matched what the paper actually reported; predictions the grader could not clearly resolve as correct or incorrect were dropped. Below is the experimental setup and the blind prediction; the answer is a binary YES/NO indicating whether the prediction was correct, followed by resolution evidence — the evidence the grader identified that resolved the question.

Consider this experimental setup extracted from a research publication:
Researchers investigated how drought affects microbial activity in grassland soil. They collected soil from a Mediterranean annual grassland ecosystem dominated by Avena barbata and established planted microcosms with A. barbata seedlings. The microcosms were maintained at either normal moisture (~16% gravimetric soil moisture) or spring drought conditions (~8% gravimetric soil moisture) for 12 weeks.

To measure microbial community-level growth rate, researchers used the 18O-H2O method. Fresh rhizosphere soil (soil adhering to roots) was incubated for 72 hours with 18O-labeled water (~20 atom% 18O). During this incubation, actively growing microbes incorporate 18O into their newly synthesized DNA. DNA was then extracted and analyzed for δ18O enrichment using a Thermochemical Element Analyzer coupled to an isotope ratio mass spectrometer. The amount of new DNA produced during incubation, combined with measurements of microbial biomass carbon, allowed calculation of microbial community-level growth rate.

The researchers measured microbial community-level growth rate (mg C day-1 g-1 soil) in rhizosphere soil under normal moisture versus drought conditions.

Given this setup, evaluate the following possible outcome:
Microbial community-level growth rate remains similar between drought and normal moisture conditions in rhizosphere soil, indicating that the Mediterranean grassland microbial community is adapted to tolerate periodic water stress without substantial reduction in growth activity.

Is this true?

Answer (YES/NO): NO